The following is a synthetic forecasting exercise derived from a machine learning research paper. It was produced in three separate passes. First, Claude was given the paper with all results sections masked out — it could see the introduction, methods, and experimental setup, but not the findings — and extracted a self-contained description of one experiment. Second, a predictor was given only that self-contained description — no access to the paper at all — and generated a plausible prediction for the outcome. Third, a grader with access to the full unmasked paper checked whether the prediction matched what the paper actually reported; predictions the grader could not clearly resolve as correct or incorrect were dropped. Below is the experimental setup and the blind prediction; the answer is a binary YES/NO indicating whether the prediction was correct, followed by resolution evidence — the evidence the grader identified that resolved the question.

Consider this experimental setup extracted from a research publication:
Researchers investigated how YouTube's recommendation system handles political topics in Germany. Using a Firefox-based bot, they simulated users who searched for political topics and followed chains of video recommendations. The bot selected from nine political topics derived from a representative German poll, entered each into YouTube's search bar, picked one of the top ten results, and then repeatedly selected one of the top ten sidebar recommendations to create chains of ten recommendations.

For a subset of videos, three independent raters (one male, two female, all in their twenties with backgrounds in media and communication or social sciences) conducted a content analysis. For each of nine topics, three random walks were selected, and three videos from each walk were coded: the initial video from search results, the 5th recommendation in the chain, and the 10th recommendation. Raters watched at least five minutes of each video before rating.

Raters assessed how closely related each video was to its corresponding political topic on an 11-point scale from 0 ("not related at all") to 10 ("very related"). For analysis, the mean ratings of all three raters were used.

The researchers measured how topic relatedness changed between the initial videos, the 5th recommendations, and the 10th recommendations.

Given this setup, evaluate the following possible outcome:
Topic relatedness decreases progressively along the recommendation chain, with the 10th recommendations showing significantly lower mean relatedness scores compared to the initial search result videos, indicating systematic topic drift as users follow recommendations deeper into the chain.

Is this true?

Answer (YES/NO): NO